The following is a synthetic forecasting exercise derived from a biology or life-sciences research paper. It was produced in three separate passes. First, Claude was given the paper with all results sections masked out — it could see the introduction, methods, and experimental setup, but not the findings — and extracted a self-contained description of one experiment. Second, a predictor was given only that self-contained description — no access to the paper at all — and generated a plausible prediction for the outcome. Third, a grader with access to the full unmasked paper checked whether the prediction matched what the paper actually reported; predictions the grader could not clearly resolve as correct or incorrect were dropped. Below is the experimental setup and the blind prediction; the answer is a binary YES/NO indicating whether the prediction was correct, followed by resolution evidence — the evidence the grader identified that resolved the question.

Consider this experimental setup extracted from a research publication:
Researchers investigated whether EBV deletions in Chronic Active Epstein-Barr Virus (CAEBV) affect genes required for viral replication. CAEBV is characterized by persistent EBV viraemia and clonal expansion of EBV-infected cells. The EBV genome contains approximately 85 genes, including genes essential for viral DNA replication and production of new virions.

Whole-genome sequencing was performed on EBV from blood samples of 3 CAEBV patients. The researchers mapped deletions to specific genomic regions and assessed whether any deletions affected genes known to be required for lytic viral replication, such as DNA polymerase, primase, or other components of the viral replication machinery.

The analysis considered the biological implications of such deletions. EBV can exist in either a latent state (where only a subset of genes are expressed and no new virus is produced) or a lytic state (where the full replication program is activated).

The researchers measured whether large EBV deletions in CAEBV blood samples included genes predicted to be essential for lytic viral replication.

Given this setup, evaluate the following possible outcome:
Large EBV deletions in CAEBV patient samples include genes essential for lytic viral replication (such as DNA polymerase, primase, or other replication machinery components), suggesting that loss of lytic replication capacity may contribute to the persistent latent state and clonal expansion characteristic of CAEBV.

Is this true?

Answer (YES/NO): NO